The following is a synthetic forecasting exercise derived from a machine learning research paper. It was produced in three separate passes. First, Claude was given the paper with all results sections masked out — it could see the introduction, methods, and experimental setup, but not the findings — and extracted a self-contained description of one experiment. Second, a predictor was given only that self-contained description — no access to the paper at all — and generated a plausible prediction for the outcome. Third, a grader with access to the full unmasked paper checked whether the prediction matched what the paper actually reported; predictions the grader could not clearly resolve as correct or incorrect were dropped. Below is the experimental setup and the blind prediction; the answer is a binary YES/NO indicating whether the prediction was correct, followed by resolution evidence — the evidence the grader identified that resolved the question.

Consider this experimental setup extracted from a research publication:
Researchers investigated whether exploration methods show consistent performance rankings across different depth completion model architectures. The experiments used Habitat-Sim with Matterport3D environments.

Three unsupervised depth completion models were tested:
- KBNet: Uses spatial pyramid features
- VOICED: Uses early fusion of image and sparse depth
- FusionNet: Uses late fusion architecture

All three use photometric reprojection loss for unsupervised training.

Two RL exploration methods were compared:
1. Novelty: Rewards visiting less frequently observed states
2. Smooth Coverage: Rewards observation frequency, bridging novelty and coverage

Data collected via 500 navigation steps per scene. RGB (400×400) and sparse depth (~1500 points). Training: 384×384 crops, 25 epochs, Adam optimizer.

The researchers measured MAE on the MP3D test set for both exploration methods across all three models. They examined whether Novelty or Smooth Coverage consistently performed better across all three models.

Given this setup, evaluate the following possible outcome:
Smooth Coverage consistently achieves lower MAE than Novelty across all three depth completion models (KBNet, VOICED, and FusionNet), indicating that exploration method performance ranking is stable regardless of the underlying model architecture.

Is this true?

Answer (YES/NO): YES